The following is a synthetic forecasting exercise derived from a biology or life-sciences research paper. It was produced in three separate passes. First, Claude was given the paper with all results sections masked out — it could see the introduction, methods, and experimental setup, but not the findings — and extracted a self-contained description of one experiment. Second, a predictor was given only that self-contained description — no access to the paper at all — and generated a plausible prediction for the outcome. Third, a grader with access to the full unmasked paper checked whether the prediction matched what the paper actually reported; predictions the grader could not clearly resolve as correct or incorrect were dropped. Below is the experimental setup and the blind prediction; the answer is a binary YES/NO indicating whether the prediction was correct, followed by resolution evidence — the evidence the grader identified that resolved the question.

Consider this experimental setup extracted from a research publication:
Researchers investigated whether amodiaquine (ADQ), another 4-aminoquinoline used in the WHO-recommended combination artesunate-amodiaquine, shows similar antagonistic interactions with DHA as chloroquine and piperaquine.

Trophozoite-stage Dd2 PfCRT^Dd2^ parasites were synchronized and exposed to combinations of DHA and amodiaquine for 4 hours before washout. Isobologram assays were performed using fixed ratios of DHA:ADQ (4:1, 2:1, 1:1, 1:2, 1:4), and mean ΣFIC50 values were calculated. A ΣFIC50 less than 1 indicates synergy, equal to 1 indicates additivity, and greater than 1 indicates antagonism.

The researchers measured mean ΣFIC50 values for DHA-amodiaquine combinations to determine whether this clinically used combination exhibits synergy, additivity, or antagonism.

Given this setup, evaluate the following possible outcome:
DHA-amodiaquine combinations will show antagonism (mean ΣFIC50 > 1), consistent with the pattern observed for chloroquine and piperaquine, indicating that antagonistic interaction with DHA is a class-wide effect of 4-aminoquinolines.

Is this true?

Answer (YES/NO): YES